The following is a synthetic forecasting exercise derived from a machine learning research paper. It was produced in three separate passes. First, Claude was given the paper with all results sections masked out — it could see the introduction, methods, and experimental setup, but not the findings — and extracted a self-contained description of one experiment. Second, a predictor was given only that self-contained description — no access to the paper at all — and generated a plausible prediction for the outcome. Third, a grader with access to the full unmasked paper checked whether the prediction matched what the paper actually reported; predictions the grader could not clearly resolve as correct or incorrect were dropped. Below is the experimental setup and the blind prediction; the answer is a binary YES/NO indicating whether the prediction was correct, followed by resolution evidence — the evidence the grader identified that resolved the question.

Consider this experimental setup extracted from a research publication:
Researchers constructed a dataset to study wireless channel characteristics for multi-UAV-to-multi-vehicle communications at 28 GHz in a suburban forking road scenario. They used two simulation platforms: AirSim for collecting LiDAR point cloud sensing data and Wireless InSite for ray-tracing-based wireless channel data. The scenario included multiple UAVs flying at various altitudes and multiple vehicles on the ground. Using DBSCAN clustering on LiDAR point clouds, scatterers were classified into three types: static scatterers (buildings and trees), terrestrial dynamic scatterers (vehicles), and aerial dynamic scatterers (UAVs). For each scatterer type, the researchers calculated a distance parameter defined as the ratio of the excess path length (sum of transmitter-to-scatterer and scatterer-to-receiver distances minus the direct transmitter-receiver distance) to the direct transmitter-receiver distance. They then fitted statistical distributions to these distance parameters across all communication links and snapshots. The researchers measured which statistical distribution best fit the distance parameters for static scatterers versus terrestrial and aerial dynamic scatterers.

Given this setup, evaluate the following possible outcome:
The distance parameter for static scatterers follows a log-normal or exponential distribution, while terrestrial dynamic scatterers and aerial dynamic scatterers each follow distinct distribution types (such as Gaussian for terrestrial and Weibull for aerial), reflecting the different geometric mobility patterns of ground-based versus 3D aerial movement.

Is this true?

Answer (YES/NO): NO